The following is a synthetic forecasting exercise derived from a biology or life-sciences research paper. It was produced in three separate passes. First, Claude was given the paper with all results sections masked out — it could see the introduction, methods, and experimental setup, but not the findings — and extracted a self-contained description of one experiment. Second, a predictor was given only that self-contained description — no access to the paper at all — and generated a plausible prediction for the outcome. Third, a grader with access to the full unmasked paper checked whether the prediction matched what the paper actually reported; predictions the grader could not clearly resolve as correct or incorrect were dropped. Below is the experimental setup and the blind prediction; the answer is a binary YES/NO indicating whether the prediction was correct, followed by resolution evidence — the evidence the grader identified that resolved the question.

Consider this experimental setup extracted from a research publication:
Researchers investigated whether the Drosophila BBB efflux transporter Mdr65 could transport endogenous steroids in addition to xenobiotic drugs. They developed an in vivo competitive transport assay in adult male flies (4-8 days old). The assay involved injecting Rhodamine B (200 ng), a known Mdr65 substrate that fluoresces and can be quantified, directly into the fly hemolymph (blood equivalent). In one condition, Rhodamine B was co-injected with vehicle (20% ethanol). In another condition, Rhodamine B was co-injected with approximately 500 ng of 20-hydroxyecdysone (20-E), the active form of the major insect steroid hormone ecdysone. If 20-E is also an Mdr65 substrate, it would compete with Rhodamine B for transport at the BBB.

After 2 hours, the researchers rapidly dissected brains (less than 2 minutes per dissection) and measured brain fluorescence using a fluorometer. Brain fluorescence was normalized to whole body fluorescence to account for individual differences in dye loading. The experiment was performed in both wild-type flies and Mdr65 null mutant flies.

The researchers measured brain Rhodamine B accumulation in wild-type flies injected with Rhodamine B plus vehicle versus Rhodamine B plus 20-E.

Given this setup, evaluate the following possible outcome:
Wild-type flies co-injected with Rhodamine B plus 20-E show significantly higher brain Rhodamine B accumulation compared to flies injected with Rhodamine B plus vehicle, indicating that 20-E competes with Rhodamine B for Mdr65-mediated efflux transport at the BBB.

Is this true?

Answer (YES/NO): YES